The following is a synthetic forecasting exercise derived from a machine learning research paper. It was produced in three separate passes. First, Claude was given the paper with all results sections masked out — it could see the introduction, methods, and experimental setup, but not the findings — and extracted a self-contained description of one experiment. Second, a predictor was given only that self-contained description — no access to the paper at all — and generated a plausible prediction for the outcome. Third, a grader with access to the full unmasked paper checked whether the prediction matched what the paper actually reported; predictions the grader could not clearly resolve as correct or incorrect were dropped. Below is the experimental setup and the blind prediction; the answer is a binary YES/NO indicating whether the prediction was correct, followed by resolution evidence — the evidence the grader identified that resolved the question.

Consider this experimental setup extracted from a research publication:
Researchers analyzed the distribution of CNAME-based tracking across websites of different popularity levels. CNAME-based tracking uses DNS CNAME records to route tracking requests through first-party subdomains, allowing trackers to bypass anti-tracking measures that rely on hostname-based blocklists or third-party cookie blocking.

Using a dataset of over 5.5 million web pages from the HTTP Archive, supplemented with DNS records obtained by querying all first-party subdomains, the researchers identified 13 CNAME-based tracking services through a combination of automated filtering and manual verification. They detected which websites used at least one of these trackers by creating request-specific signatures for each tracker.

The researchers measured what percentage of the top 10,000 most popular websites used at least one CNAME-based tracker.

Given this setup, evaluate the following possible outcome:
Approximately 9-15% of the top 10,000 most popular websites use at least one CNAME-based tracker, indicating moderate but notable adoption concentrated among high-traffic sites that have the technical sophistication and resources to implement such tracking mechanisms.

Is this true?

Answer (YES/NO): YES